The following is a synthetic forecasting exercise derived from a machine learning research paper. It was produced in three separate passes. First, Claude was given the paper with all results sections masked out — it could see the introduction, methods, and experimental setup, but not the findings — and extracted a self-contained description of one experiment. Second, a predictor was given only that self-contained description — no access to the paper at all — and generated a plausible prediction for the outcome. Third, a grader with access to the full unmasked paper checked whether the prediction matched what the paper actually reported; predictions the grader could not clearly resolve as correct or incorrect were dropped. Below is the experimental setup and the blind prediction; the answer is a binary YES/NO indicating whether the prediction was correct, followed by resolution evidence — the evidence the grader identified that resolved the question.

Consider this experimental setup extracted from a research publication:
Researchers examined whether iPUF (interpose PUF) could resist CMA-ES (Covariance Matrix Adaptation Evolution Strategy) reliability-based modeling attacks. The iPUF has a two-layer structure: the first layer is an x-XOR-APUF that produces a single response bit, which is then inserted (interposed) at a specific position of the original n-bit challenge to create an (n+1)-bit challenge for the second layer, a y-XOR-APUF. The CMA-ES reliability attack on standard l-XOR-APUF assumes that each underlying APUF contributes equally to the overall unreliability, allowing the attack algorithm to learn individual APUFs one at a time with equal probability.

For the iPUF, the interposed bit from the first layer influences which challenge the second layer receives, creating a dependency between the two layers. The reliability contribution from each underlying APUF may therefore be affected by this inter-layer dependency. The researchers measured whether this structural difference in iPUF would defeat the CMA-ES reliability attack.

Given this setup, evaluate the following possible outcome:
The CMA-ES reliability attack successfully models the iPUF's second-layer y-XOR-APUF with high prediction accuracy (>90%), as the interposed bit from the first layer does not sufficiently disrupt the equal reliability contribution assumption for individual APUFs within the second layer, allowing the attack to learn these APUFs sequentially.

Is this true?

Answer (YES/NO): NO